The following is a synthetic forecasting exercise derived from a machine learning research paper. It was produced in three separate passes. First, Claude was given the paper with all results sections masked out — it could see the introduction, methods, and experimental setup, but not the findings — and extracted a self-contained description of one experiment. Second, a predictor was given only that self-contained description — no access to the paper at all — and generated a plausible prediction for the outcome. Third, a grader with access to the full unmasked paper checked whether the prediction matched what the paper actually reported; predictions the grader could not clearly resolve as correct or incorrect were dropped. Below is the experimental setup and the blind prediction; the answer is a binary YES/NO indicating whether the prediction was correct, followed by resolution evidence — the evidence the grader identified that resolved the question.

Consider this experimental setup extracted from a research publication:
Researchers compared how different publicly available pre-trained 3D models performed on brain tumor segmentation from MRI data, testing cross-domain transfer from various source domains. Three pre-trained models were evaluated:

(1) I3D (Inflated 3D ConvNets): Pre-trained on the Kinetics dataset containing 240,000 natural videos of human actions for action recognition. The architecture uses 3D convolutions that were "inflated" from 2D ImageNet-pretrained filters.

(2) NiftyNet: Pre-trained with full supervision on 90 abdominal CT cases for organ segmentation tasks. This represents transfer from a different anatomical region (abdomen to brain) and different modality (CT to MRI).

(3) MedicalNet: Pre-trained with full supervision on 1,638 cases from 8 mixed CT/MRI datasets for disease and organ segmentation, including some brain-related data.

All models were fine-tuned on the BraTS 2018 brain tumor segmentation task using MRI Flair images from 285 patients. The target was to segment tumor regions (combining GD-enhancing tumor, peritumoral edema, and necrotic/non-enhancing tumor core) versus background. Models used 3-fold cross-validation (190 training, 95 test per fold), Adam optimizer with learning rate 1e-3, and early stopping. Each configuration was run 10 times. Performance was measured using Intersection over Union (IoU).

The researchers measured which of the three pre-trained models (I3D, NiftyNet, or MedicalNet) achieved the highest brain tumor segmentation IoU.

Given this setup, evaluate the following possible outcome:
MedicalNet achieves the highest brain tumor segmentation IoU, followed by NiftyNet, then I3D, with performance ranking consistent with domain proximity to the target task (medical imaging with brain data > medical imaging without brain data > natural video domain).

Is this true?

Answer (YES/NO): NO